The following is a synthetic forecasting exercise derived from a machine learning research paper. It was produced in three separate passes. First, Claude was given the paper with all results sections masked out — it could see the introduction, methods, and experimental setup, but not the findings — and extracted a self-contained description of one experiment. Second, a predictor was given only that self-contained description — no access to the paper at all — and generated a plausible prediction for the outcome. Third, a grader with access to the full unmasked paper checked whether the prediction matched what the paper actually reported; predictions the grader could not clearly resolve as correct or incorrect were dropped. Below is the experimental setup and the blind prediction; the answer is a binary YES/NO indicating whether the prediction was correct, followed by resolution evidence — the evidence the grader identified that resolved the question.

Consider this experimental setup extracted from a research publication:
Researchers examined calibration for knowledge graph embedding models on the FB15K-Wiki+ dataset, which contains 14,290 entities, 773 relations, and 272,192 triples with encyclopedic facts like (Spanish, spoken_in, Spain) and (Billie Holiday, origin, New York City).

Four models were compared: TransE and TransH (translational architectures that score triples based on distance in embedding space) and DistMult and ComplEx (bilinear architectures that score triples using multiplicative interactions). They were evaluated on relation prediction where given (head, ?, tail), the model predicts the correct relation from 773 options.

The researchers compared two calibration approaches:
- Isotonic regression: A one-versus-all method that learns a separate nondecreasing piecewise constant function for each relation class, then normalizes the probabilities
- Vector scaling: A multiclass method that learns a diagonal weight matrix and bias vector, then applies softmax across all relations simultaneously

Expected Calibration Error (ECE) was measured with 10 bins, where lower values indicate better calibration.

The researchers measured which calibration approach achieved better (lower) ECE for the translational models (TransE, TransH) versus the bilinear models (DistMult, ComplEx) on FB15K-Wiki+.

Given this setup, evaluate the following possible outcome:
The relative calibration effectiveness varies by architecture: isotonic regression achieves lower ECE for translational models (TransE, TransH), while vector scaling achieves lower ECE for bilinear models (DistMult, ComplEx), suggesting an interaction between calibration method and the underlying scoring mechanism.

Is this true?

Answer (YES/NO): YES